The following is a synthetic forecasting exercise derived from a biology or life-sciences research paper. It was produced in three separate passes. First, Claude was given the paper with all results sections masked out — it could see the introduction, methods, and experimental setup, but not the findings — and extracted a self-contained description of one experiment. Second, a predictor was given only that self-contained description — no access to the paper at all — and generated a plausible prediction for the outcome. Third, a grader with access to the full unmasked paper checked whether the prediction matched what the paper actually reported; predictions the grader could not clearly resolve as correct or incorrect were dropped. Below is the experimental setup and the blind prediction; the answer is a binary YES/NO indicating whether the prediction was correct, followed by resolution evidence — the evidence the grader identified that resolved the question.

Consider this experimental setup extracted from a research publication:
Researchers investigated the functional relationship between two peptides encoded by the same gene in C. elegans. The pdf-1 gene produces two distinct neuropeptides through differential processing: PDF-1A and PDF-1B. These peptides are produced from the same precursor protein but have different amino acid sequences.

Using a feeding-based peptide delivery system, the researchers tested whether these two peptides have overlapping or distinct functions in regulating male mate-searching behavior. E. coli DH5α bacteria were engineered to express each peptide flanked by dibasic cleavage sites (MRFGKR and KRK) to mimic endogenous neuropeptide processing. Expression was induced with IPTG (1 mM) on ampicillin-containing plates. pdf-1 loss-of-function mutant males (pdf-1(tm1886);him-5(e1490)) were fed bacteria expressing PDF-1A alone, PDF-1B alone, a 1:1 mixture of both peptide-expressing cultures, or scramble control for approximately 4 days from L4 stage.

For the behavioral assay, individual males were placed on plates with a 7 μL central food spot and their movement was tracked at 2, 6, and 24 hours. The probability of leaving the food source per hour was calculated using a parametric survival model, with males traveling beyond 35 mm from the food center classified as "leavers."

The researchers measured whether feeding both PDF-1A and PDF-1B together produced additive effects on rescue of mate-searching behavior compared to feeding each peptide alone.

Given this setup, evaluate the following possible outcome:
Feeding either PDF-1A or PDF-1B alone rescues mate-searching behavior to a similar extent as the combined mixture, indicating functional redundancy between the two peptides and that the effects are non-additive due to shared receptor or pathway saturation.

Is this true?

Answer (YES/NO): NO